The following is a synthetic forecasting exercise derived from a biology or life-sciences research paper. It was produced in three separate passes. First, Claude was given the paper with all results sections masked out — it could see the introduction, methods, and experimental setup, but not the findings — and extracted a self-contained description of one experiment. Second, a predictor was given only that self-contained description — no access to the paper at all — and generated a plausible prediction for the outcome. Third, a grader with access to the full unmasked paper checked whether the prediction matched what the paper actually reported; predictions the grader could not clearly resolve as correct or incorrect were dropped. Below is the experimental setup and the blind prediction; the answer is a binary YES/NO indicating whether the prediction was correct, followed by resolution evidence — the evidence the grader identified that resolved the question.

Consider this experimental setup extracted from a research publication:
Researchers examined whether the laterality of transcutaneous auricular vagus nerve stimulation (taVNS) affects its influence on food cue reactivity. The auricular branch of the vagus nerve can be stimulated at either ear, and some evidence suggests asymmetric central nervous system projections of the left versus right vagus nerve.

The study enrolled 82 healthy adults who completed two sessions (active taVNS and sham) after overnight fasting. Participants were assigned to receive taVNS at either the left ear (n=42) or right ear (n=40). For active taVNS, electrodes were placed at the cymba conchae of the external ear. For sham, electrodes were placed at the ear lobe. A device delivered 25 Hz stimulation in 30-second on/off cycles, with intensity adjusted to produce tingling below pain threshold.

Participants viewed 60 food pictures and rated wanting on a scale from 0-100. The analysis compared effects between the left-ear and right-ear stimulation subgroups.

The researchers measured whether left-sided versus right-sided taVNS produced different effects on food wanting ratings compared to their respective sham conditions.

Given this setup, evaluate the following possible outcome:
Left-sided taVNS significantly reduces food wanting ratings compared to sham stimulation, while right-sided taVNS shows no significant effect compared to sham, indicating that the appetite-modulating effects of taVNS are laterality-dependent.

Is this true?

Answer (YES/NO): NO